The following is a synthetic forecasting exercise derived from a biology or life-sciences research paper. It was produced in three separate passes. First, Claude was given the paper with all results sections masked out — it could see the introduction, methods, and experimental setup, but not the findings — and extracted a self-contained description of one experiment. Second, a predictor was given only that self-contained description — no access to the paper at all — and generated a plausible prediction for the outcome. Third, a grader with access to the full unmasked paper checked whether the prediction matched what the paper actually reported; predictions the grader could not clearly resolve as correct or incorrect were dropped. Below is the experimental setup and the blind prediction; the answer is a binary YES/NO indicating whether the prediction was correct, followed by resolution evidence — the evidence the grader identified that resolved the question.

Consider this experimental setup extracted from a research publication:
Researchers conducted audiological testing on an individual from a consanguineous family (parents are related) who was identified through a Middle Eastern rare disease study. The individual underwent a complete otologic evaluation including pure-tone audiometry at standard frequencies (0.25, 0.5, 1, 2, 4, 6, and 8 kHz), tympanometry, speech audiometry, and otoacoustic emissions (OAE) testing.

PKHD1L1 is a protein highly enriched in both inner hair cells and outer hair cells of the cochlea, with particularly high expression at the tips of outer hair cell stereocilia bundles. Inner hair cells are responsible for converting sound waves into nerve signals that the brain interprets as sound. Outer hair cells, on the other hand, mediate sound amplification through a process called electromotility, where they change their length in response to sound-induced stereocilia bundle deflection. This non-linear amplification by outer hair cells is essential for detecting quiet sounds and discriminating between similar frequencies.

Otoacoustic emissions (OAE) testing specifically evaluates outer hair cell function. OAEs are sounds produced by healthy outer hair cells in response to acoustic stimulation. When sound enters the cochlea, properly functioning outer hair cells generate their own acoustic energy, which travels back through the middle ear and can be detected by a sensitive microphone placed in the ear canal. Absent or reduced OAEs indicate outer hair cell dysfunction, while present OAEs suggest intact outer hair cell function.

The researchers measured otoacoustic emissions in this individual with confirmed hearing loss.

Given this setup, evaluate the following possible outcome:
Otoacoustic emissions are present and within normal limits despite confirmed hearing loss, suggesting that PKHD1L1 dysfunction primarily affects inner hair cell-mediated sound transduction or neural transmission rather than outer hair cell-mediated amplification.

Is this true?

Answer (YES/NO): YES